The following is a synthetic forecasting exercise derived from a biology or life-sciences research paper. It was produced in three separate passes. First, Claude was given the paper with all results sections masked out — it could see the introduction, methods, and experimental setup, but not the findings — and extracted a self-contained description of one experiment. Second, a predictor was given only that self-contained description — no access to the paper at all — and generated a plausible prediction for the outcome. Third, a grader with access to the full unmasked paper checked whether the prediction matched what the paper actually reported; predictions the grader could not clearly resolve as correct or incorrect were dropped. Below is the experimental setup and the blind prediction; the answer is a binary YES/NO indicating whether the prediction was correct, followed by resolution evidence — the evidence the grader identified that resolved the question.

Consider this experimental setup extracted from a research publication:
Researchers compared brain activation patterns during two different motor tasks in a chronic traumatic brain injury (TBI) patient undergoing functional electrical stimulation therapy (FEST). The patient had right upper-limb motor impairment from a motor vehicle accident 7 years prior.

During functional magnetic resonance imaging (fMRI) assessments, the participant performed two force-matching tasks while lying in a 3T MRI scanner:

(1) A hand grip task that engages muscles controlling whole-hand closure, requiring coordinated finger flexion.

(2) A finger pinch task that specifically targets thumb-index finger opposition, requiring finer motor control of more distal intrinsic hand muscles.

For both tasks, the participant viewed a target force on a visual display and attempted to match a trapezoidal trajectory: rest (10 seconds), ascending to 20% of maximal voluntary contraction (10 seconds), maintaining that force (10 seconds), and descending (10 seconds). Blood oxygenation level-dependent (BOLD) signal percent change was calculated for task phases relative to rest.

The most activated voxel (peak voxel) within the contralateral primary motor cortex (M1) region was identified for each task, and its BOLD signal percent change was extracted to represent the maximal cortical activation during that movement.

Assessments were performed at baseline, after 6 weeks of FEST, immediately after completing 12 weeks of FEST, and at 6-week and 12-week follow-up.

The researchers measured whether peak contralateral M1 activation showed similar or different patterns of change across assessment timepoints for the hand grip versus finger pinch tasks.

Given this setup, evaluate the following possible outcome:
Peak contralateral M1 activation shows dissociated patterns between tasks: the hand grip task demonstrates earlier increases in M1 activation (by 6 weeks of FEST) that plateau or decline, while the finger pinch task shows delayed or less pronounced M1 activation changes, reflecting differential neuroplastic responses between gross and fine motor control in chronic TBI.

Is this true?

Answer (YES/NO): NO